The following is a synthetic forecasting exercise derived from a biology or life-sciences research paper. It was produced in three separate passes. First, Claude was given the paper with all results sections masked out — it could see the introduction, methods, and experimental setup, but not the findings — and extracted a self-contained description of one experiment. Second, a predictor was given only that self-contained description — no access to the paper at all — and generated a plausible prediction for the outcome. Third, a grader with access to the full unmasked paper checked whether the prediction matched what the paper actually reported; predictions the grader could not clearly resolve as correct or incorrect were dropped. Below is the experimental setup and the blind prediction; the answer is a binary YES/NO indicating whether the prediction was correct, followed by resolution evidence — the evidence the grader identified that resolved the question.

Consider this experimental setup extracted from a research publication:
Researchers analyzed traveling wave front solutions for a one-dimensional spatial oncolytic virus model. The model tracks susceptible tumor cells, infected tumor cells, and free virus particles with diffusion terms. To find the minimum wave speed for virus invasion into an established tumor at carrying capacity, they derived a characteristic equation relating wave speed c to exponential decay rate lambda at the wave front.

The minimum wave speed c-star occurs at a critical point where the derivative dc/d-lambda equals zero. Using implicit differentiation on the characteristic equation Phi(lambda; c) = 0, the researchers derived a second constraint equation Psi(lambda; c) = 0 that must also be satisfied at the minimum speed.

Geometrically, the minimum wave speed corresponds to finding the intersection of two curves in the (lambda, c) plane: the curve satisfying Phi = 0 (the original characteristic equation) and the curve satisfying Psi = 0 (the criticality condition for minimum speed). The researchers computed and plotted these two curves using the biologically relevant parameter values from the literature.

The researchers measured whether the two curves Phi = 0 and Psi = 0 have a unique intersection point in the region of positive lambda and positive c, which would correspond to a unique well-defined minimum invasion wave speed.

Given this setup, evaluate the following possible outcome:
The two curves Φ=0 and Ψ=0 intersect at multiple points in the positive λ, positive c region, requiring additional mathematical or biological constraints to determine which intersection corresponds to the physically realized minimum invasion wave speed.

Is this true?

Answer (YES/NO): NO